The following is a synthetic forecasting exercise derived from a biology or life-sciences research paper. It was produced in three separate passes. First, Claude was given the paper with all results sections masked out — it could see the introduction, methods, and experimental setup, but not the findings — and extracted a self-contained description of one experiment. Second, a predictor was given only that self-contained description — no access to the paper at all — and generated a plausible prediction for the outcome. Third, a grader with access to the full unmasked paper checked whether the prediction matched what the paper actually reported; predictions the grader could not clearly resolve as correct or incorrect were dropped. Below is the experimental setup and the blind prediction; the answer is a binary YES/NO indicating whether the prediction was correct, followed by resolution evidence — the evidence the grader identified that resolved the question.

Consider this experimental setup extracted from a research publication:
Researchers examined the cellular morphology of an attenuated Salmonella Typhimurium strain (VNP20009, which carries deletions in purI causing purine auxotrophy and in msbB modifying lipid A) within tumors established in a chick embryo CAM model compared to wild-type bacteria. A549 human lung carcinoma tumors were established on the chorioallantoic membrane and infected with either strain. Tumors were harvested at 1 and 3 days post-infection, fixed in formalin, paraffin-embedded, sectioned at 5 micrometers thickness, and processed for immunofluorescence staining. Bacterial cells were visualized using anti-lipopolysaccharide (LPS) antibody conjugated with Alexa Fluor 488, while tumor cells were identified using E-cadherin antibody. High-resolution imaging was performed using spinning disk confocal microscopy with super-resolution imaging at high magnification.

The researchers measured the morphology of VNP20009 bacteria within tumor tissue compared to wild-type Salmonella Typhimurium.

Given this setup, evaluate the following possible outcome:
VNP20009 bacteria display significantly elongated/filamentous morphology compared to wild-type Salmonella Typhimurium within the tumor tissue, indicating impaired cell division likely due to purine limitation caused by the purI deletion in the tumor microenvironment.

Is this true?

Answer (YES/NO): NO